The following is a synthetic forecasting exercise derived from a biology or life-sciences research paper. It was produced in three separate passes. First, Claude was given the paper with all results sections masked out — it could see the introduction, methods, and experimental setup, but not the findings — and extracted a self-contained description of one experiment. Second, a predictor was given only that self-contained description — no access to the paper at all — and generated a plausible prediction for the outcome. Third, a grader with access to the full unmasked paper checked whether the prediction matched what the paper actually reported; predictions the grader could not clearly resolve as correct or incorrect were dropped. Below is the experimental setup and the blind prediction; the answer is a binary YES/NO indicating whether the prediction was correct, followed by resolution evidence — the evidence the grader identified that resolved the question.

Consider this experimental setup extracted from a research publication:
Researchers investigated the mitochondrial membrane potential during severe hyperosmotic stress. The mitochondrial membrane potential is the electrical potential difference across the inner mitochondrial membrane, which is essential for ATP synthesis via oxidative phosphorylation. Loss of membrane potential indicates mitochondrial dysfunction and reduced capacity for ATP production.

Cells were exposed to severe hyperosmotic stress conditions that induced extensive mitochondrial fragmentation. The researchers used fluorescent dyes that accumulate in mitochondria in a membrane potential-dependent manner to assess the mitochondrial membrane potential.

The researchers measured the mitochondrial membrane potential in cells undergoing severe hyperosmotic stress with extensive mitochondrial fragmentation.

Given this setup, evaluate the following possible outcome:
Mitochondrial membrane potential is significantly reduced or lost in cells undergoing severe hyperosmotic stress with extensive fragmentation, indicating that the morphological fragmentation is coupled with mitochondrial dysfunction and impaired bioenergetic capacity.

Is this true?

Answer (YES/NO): YES